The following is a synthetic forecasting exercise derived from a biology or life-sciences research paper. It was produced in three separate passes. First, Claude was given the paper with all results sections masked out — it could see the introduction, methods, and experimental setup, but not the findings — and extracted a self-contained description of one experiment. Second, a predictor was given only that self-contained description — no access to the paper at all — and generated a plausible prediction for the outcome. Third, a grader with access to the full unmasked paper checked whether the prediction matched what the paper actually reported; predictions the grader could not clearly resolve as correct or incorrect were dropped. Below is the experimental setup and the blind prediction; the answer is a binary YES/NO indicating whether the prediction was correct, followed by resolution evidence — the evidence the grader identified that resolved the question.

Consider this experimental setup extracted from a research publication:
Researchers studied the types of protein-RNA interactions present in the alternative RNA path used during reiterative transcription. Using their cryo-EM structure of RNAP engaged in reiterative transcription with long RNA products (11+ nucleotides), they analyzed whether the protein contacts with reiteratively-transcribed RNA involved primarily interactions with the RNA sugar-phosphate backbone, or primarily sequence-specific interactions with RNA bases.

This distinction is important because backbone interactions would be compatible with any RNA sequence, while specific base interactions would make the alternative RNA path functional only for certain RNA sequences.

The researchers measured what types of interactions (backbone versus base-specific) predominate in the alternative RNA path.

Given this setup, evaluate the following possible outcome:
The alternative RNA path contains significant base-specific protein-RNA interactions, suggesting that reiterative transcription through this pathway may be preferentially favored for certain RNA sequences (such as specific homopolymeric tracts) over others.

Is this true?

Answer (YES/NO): NO